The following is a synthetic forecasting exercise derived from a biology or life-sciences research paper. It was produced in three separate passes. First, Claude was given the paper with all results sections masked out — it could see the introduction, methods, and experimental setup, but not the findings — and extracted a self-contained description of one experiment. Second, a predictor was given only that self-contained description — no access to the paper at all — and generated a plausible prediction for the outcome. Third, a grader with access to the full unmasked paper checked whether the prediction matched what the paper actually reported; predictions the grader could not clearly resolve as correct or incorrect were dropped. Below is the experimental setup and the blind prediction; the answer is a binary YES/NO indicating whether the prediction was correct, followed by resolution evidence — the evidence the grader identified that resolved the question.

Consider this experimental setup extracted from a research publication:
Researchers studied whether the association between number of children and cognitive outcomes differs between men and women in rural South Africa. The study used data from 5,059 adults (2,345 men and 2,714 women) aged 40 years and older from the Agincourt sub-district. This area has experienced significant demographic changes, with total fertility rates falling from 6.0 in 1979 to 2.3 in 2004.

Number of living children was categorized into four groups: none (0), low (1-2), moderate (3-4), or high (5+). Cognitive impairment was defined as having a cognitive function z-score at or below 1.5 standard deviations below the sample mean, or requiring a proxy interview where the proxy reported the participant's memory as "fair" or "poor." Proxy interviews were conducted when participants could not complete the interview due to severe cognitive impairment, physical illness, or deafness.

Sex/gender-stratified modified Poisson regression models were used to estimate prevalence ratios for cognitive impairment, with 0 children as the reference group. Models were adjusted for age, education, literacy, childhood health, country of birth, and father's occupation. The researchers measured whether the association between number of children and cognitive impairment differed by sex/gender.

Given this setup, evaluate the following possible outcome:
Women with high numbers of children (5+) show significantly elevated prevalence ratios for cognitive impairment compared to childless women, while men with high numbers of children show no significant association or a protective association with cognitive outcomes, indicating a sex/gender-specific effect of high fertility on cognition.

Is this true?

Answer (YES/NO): NO